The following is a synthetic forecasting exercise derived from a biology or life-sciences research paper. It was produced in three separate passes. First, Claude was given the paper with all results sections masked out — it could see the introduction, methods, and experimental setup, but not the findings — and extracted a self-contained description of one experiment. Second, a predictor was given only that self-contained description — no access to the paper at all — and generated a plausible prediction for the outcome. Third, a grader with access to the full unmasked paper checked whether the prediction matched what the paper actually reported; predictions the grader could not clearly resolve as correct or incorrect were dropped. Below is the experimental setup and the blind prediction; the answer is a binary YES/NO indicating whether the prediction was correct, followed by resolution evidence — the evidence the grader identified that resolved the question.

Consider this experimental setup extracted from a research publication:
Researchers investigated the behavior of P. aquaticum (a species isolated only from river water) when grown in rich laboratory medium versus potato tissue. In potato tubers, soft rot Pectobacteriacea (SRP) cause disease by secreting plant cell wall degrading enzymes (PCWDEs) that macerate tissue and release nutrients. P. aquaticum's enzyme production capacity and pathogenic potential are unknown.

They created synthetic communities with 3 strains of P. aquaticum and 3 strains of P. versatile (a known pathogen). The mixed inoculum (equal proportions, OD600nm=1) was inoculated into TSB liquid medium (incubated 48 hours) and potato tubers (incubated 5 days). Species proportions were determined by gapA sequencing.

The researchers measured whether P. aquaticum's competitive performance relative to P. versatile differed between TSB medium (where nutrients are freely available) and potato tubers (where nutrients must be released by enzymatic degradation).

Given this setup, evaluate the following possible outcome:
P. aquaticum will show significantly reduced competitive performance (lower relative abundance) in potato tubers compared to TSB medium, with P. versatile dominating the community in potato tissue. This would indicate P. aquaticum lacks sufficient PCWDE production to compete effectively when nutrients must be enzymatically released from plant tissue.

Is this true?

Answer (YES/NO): NO